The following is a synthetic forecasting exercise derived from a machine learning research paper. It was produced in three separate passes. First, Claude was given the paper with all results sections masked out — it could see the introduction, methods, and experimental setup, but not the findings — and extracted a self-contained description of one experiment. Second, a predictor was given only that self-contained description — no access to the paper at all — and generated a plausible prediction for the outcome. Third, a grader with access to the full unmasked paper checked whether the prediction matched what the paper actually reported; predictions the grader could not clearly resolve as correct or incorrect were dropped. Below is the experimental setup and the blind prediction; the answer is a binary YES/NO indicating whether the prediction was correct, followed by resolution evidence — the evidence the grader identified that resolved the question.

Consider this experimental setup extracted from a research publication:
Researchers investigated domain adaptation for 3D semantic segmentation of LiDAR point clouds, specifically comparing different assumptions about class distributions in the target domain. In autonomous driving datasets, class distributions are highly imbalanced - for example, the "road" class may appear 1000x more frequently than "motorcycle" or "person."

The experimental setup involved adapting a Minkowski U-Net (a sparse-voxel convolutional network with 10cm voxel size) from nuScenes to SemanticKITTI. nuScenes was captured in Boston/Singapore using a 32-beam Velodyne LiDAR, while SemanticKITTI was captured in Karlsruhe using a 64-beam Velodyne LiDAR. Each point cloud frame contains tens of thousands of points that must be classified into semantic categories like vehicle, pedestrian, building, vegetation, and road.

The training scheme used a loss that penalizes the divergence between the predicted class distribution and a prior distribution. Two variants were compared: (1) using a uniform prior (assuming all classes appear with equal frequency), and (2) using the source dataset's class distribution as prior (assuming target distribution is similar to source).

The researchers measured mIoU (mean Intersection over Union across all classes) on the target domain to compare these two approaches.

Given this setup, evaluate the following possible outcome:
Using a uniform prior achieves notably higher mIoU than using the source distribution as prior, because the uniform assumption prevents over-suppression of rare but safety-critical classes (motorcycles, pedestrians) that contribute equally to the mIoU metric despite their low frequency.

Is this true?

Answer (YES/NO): NO